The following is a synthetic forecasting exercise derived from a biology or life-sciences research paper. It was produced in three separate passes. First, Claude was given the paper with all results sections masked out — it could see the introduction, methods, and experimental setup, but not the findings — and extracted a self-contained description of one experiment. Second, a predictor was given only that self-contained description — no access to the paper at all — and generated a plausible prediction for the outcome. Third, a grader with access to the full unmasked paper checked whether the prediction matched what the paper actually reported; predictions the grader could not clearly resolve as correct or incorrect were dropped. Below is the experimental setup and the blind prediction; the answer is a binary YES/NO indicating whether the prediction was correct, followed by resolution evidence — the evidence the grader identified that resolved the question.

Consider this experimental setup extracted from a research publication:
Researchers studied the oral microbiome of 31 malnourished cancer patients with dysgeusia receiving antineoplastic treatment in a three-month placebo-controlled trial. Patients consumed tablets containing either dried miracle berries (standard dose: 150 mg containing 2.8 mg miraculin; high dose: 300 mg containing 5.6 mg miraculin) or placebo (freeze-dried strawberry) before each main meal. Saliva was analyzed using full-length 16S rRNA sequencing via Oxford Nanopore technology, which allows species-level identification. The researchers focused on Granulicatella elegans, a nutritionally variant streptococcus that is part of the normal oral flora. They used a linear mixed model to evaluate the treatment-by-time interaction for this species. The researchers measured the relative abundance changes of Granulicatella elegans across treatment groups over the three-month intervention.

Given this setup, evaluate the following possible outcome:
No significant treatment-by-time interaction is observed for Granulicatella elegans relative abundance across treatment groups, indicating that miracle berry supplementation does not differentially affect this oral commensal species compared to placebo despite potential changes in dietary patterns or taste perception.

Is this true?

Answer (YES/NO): NO